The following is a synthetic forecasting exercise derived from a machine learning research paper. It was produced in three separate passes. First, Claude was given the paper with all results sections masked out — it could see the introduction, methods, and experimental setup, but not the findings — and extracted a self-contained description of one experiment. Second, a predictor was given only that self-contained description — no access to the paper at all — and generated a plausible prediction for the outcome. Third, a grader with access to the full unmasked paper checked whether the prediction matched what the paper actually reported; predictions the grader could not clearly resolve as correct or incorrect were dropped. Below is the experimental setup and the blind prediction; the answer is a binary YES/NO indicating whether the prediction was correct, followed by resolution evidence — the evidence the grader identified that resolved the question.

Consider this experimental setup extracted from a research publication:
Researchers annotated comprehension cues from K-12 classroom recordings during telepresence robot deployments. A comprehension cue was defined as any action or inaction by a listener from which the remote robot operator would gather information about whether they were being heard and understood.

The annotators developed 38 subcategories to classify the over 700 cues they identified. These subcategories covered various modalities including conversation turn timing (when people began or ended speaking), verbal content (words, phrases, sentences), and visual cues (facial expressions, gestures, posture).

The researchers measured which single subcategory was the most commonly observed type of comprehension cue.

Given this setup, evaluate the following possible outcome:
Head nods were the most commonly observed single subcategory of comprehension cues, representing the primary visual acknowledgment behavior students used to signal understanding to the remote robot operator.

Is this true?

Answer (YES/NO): NO